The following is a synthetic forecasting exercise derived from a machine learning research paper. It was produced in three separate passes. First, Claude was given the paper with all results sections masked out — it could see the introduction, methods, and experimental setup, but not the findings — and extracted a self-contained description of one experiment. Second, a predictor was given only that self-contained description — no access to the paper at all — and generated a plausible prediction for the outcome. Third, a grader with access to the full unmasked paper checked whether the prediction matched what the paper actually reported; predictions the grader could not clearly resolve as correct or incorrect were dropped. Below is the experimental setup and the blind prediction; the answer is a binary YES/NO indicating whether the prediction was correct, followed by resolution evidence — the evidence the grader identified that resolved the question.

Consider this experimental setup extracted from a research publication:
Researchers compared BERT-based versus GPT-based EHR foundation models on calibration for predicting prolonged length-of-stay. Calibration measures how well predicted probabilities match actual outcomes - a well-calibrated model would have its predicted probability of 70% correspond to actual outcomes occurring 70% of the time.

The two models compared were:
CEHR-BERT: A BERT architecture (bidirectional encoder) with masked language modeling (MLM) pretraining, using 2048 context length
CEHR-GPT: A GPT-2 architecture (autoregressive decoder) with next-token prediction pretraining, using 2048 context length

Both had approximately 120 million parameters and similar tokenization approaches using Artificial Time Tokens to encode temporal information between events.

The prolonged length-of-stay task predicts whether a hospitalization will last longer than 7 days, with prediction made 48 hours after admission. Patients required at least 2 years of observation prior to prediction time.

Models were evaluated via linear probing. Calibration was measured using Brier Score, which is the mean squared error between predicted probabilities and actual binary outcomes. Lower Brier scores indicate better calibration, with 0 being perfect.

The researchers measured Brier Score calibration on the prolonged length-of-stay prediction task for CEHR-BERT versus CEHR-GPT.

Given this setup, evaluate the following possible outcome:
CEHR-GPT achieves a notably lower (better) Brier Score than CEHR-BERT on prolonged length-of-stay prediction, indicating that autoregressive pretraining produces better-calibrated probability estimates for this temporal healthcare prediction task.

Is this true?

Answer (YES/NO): YES